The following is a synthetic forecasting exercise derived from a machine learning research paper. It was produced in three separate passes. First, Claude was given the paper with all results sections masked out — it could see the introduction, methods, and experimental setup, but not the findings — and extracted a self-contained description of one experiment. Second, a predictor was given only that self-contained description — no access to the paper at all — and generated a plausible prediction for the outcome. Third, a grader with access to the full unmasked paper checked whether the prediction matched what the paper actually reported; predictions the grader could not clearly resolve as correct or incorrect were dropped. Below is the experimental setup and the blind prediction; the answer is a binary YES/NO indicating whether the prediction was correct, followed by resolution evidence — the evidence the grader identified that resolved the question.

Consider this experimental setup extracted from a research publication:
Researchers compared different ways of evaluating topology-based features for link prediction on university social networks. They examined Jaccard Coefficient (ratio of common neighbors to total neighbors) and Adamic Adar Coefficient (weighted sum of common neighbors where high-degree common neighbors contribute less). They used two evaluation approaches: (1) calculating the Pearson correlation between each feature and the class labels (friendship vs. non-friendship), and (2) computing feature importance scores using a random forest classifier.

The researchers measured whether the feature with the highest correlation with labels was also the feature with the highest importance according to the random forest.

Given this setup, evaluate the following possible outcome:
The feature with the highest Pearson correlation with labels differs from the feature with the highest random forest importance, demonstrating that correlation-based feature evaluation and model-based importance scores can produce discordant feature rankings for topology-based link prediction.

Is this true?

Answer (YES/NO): YES